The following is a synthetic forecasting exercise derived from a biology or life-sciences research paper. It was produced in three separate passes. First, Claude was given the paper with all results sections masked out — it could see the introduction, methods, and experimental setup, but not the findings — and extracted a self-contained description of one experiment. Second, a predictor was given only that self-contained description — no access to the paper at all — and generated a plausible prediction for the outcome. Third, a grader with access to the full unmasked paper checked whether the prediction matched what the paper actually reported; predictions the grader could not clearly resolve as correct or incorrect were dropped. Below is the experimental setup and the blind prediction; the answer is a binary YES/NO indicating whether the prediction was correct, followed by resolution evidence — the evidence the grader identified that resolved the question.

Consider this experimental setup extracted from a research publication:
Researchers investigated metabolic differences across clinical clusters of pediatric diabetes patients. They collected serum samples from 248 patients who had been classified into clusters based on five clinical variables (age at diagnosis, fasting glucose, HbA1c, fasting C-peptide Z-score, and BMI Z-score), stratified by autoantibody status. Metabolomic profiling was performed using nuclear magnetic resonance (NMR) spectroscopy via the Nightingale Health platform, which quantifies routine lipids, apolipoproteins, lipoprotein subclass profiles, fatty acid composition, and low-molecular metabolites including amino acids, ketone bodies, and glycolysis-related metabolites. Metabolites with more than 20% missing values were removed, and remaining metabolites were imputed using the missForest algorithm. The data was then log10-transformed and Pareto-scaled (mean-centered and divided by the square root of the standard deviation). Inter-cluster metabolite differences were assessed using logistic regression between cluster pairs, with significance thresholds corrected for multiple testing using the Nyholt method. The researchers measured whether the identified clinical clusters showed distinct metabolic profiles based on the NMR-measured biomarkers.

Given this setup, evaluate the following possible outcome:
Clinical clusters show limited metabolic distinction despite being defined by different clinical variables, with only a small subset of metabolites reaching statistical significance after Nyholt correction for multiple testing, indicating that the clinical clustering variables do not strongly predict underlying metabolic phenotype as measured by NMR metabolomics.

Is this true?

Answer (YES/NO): YES